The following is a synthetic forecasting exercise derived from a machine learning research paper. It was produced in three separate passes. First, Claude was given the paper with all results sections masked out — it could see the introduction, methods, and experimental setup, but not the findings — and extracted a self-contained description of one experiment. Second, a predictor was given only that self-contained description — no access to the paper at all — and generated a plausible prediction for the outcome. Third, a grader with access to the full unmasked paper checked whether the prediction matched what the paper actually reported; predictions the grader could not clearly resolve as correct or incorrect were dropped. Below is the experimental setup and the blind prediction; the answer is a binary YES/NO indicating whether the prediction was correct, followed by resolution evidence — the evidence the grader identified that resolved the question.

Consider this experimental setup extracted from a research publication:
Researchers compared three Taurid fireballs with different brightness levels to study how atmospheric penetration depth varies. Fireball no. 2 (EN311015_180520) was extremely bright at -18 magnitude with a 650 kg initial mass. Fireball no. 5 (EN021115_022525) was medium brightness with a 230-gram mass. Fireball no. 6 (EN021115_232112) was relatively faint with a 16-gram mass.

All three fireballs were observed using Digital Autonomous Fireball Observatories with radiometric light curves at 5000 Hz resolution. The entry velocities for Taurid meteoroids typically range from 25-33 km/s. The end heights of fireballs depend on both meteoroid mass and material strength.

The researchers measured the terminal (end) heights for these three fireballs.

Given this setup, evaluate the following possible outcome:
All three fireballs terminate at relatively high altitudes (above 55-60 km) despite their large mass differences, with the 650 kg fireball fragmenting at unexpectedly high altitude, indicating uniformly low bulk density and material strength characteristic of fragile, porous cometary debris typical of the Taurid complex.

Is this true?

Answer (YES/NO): NO